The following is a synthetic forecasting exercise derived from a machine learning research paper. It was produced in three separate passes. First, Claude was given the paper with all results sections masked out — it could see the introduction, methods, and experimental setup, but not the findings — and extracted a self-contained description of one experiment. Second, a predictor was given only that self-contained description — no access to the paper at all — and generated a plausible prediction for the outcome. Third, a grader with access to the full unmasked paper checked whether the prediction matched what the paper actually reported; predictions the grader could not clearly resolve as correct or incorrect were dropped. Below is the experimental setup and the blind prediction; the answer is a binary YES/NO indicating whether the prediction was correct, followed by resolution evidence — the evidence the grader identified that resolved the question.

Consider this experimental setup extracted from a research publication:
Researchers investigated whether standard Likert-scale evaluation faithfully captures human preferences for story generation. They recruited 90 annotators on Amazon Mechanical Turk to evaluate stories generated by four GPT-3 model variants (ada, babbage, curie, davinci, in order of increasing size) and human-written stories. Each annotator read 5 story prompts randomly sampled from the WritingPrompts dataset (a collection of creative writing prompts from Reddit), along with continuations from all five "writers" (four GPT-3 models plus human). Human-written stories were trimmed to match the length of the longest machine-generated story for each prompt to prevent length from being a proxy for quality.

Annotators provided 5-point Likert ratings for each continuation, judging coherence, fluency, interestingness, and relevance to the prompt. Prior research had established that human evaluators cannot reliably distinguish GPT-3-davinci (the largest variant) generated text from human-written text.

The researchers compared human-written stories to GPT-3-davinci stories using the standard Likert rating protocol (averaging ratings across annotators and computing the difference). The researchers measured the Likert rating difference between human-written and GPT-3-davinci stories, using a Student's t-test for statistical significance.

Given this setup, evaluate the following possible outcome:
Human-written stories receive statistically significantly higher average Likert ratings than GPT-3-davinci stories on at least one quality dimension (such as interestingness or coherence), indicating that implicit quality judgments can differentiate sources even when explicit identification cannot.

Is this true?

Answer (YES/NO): NO